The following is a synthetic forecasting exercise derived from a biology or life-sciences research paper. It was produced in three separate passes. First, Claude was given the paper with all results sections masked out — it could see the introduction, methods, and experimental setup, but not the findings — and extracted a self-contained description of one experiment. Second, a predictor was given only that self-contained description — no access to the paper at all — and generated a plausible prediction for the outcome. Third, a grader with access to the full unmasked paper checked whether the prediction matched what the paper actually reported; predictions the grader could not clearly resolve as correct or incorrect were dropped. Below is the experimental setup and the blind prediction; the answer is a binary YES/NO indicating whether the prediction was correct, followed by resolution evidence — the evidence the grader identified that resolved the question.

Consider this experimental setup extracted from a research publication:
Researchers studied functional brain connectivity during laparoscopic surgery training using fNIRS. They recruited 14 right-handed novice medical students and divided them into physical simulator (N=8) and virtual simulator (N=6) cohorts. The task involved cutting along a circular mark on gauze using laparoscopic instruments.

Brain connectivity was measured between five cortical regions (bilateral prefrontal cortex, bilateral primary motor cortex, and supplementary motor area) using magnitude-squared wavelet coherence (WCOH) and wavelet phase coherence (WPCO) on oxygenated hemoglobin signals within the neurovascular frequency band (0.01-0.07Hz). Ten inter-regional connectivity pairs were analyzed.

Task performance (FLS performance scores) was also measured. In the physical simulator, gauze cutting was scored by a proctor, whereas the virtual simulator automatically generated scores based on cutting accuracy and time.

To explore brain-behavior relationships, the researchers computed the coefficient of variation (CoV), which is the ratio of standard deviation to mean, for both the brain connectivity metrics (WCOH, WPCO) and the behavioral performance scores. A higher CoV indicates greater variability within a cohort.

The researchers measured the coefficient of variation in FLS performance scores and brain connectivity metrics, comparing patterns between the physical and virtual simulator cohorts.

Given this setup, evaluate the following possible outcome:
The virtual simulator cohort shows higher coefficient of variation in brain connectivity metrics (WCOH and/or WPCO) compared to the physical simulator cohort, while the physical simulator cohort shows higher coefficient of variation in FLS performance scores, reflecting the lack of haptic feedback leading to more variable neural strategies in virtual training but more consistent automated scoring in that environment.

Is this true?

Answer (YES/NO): NO